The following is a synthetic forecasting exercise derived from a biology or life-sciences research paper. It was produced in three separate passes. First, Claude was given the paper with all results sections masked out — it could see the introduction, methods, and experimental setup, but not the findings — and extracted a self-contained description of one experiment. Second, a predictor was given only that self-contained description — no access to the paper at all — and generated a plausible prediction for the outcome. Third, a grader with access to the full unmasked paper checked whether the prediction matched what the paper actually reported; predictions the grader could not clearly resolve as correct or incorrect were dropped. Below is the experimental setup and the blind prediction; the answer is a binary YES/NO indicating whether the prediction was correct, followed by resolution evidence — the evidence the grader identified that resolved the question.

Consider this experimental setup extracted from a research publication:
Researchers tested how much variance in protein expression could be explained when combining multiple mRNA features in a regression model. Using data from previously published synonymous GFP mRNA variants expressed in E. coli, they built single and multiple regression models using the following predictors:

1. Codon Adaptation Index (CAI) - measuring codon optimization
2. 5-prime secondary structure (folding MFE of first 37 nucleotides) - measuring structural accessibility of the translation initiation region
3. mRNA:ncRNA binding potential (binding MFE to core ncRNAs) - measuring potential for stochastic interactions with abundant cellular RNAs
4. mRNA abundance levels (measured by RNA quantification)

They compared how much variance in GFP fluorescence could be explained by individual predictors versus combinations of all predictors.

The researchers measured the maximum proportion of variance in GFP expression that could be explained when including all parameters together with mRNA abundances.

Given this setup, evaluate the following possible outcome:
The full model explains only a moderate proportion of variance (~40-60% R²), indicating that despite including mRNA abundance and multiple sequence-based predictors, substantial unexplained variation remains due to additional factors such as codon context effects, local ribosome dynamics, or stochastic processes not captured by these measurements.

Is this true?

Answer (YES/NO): NO